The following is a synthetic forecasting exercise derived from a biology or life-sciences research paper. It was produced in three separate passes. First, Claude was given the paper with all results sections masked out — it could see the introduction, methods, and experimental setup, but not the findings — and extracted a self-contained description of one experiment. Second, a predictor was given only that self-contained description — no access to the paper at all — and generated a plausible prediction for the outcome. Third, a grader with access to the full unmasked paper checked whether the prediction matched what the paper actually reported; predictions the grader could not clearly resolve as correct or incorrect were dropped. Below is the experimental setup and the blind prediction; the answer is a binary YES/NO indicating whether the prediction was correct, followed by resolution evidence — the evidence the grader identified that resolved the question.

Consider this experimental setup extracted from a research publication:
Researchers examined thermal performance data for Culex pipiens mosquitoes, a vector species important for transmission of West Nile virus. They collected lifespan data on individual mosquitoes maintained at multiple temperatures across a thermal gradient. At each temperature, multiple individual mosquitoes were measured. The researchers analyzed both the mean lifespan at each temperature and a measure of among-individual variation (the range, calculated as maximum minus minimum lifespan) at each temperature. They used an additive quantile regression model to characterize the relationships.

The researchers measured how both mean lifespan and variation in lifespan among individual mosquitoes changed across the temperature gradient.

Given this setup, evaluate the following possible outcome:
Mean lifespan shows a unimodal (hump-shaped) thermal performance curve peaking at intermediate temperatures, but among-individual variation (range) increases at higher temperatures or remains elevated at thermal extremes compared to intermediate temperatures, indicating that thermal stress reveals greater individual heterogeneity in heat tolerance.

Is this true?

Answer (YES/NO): NO